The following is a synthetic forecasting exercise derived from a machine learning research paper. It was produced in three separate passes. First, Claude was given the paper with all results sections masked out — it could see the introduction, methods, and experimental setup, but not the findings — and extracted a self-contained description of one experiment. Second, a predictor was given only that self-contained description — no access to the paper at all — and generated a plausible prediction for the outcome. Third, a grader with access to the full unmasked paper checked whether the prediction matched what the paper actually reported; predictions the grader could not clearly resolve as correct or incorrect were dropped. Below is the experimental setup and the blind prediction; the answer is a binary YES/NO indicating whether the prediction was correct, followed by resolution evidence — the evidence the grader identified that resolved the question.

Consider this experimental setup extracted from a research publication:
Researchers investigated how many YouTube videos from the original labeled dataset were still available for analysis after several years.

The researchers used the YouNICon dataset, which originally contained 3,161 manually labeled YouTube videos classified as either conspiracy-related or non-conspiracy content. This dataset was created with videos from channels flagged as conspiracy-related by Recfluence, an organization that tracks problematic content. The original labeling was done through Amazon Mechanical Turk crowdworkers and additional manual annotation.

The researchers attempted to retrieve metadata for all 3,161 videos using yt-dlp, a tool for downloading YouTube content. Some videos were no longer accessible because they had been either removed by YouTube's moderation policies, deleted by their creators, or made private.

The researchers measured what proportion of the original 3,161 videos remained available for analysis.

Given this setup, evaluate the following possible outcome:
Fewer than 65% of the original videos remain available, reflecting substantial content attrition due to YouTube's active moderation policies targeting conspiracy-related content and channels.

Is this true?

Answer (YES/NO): NO